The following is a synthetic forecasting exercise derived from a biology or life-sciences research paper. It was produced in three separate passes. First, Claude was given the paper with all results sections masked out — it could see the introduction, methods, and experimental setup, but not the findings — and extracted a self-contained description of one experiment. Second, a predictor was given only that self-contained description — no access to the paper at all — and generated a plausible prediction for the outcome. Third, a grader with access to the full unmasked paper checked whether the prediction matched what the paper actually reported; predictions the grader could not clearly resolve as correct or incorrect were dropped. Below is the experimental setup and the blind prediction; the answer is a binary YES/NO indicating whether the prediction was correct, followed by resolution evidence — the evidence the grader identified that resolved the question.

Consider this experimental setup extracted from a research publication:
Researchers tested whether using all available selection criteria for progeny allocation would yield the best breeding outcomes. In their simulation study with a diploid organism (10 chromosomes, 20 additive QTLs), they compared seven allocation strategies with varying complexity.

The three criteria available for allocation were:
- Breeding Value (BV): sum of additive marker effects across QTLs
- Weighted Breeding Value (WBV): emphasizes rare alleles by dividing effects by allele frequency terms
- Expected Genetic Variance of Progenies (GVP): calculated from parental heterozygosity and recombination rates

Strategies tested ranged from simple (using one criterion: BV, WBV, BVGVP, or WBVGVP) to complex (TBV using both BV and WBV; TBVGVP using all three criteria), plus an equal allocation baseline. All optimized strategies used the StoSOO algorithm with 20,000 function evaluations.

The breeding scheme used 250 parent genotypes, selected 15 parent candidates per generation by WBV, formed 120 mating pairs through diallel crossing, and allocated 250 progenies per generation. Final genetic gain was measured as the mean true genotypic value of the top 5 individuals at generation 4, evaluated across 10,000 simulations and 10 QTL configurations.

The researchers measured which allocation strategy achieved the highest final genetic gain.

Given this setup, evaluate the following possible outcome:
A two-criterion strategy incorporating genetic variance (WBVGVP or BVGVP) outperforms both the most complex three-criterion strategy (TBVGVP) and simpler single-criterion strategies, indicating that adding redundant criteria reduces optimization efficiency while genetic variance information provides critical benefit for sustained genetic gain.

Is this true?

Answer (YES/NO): NO